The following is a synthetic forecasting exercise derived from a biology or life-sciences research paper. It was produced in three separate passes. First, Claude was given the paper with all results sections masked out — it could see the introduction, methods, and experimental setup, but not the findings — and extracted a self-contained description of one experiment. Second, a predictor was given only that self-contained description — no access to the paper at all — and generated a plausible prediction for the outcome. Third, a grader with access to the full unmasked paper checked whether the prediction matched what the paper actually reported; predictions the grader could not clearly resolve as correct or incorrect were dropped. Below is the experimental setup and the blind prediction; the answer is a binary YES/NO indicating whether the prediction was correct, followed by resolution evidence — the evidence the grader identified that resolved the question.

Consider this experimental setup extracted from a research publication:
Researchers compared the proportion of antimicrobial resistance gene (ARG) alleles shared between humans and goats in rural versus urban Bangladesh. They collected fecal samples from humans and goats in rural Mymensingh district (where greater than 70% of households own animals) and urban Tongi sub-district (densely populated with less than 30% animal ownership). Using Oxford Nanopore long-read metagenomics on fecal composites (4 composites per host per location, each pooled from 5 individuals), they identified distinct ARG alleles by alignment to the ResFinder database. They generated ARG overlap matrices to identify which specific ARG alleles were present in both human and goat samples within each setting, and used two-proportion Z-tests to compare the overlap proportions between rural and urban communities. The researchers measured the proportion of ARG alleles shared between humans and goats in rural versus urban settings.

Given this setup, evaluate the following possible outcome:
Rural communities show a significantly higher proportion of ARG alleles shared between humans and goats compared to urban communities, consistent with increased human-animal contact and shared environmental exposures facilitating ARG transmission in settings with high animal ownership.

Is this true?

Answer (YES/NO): NO